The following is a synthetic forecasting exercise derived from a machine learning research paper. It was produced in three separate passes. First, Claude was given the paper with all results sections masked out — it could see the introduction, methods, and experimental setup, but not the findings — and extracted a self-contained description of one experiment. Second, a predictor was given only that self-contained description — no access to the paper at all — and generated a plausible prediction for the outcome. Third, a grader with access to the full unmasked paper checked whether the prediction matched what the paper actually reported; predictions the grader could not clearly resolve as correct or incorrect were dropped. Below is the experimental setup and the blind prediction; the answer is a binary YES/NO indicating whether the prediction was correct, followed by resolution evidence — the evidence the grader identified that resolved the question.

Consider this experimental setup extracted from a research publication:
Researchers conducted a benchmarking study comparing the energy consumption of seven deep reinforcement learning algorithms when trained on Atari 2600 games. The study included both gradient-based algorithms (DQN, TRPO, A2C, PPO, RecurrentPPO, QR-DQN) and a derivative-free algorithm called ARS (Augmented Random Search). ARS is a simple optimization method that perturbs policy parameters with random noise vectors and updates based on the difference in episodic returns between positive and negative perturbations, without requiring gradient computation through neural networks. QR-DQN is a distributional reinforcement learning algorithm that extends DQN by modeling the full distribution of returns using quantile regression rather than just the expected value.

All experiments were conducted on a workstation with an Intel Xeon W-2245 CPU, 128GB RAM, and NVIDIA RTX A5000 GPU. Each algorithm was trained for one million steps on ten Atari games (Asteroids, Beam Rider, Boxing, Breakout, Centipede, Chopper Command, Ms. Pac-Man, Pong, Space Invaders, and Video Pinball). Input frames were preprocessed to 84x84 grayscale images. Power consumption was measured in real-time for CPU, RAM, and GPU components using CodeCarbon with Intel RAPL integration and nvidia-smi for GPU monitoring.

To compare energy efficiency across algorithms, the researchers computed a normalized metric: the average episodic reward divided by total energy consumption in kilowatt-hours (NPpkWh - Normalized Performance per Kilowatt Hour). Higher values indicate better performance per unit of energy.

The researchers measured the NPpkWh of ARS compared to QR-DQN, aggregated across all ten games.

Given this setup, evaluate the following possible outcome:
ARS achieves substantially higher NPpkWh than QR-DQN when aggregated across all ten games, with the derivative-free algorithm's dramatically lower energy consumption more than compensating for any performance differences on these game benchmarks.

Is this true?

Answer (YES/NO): YES